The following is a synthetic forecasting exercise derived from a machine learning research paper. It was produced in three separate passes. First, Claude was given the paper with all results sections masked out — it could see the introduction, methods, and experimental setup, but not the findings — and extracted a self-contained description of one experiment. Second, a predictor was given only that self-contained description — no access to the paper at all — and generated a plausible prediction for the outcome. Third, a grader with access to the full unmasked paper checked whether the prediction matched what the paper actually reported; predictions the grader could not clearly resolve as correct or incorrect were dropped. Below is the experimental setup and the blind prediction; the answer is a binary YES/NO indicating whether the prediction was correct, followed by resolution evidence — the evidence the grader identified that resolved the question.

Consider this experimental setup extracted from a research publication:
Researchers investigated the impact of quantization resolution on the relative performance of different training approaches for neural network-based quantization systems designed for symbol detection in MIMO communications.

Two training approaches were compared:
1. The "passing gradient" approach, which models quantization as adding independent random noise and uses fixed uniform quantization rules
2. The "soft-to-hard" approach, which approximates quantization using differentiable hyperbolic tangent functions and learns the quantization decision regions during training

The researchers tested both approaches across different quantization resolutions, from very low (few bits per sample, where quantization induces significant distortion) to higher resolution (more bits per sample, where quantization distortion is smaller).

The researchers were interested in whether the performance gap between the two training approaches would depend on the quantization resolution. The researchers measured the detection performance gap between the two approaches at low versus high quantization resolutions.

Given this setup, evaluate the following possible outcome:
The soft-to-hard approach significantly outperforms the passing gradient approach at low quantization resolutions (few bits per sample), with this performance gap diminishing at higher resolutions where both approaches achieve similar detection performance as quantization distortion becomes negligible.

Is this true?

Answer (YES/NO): YES